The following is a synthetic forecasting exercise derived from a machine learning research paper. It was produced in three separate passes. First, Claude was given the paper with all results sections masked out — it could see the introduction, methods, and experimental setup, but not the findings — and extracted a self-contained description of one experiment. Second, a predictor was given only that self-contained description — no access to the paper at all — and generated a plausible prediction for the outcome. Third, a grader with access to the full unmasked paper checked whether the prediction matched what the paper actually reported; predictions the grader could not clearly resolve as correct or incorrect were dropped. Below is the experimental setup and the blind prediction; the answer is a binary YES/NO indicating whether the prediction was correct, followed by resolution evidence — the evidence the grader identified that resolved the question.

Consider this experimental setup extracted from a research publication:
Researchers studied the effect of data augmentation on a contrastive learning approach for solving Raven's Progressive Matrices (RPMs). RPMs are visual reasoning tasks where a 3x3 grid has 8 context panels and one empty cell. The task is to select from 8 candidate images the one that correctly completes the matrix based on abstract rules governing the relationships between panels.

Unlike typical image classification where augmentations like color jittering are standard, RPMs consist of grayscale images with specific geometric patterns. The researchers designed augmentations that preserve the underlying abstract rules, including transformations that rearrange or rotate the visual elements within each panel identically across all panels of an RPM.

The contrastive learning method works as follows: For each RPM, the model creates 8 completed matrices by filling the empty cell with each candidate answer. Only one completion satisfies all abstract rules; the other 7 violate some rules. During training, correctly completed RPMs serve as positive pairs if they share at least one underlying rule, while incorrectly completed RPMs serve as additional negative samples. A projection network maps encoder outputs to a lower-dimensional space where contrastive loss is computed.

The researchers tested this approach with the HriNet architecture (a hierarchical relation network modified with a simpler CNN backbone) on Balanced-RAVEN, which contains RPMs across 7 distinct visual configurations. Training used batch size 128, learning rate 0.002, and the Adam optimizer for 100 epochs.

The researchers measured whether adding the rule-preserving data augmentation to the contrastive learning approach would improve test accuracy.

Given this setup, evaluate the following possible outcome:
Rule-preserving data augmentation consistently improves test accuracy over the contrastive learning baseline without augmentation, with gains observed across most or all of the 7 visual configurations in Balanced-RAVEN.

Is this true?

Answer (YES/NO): YES